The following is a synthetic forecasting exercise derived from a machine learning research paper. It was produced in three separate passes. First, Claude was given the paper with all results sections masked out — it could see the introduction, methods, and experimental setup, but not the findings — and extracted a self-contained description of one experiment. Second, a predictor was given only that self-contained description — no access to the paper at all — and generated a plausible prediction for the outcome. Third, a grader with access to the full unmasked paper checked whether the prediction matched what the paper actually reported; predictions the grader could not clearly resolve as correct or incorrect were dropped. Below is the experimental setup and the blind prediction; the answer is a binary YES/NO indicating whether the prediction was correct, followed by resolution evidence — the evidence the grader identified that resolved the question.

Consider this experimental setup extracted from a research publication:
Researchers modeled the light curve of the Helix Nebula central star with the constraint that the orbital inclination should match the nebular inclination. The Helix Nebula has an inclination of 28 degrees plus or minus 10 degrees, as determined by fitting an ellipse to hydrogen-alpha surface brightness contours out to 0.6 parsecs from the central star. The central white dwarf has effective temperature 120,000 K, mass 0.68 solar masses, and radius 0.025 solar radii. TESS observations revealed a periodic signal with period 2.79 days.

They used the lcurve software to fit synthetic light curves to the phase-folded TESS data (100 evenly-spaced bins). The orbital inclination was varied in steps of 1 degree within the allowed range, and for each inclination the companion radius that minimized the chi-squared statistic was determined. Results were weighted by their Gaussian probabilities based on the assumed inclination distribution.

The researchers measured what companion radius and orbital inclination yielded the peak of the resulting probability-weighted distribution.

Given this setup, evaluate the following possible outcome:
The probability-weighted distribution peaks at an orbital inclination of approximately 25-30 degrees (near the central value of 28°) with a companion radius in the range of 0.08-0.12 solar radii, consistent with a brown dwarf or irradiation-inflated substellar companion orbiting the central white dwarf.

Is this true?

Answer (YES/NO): NO